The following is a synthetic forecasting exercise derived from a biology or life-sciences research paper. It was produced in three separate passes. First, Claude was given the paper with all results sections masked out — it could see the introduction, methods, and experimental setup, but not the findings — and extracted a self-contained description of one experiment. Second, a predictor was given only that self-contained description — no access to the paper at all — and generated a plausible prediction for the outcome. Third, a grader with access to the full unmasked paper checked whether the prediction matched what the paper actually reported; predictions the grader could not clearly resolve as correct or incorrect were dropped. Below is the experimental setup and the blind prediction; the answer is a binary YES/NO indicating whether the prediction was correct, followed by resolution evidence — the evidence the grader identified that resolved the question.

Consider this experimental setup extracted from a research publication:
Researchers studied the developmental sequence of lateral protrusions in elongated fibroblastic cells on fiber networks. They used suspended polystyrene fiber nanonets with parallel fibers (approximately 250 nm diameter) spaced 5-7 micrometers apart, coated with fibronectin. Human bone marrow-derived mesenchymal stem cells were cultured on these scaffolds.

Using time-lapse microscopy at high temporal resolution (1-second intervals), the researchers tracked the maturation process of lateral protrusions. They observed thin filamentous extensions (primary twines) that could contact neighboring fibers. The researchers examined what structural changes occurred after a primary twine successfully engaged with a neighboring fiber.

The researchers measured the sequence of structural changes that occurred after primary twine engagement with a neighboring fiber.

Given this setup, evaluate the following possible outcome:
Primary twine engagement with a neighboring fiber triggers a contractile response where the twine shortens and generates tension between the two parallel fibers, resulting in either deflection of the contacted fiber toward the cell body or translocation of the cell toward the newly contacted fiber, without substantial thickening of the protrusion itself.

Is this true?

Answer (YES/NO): NO